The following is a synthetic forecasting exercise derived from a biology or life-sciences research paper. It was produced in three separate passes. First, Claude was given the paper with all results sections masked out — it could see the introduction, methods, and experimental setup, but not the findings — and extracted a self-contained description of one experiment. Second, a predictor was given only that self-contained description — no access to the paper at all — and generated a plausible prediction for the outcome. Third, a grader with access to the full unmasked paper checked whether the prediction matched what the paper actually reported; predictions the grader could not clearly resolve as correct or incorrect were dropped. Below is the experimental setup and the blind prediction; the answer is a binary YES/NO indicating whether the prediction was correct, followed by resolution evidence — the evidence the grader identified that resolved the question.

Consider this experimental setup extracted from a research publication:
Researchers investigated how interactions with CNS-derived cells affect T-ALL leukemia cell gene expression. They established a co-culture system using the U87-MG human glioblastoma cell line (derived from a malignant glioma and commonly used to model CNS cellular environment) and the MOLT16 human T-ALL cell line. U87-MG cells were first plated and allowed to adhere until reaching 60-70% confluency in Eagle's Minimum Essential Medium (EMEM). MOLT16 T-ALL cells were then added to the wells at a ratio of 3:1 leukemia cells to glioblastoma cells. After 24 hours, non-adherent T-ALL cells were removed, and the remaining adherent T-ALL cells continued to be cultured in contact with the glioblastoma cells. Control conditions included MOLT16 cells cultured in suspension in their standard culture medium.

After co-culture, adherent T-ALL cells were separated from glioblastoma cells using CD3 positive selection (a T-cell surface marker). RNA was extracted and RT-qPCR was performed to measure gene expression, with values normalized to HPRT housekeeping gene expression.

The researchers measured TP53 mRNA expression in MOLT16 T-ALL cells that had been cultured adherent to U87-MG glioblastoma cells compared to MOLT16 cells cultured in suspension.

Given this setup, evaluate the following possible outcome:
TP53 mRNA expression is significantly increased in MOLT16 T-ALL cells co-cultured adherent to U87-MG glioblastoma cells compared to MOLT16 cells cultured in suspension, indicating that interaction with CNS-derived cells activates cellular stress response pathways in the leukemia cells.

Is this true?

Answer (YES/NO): NO